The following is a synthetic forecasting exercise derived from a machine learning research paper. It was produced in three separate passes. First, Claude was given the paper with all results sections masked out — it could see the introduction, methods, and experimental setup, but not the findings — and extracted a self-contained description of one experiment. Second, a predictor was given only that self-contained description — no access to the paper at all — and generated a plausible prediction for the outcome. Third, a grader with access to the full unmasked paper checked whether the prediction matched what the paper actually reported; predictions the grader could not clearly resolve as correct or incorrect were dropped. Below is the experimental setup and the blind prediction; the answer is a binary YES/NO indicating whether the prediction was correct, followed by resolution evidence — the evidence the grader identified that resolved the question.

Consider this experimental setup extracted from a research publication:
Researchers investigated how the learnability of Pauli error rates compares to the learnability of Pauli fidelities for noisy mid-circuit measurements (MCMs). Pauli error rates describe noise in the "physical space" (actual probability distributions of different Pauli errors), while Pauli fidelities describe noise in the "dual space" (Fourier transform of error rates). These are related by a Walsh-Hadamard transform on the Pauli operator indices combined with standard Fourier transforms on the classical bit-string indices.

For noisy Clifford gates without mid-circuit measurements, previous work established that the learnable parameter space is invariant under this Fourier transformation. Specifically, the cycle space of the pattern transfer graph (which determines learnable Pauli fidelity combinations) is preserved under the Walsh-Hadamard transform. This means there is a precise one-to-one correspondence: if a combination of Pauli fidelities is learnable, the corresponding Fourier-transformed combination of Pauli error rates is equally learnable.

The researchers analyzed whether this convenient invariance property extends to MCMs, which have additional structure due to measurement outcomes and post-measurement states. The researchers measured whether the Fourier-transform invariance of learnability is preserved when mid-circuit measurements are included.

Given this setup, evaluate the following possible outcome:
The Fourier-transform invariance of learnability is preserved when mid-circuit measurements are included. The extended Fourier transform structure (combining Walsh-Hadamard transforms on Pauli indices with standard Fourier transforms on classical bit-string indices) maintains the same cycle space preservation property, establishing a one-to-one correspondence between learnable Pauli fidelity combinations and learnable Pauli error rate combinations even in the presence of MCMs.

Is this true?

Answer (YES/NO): NO